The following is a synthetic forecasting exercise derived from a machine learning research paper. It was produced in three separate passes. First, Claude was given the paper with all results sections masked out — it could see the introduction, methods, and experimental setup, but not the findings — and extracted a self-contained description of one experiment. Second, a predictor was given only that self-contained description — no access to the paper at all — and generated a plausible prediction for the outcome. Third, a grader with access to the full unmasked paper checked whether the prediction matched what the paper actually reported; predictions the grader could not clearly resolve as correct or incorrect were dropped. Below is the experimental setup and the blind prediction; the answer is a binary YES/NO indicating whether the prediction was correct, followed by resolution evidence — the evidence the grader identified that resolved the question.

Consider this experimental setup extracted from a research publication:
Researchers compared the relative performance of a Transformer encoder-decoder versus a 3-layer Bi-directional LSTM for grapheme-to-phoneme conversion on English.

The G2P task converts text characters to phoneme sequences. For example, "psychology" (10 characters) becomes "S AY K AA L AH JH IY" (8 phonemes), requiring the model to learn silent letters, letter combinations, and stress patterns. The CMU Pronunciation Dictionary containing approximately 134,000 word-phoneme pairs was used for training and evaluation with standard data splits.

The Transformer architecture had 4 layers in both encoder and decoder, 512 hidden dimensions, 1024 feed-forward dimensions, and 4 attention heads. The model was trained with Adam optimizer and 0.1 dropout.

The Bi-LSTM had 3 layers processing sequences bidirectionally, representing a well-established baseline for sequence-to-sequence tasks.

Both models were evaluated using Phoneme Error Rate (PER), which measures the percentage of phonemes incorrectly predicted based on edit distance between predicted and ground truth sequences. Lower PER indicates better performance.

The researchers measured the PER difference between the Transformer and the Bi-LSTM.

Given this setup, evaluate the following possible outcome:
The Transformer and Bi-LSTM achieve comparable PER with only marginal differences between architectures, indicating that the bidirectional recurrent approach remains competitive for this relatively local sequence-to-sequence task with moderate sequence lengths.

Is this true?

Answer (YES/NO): YES